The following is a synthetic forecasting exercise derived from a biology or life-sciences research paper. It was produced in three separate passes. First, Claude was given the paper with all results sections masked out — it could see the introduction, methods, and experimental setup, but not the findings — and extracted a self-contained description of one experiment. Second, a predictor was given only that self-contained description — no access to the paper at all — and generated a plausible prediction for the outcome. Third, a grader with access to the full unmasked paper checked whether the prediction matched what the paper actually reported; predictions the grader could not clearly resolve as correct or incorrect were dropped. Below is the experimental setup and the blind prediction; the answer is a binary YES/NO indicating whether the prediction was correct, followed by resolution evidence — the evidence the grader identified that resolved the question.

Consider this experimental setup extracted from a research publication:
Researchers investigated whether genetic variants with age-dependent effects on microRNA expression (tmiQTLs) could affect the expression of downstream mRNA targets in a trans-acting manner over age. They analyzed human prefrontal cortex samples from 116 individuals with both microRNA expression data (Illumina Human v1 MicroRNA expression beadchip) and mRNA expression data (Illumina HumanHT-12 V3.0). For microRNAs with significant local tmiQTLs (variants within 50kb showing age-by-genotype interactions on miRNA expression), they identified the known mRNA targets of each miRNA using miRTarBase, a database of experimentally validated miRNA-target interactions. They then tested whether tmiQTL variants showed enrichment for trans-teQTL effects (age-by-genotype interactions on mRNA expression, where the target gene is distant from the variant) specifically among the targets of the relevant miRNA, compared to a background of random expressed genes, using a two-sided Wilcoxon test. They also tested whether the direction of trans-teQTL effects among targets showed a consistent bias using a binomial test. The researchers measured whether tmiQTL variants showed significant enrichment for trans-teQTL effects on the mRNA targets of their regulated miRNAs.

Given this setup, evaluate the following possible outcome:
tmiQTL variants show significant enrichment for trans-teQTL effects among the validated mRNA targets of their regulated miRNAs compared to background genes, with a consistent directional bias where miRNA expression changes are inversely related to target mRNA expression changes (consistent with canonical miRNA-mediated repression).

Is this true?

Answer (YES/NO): NO